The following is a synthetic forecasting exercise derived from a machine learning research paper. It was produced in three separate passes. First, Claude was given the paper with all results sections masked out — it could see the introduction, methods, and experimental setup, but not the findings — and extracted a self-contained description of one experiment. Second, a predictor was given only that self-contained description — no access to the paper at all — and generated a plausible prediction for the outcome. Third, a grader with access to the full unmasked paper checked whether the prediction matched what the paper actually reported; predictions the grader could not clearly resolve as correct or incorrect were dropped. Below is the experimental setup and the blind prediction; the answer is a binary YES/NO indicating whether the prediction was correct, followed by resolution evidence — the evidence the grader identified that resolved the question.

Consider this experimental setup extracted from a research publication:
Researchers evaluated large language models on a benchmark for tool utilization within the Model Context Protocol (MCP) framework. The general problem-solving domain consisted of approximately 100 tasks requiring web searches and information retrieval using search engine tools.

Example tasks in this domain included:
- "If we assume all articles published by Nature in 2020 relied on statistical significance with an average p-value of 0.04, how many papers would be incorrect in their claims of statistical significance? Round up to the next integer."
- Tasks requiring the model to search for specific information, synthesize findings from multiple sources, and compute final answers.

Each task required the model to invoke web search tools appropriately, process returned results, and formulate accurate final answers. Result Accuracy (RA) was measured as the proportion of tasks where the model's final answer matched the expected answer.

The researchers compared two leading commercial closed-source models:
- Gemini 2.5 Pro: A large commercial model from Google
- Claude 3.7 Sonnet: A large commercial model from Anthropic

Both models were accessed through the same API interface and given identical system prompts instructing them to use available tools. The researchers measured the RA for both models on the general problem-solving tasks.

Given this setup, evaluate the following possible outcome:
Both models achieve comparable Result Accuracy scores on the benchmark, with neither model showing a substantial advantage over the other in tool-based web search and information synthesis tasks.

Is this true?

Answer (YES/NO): NO